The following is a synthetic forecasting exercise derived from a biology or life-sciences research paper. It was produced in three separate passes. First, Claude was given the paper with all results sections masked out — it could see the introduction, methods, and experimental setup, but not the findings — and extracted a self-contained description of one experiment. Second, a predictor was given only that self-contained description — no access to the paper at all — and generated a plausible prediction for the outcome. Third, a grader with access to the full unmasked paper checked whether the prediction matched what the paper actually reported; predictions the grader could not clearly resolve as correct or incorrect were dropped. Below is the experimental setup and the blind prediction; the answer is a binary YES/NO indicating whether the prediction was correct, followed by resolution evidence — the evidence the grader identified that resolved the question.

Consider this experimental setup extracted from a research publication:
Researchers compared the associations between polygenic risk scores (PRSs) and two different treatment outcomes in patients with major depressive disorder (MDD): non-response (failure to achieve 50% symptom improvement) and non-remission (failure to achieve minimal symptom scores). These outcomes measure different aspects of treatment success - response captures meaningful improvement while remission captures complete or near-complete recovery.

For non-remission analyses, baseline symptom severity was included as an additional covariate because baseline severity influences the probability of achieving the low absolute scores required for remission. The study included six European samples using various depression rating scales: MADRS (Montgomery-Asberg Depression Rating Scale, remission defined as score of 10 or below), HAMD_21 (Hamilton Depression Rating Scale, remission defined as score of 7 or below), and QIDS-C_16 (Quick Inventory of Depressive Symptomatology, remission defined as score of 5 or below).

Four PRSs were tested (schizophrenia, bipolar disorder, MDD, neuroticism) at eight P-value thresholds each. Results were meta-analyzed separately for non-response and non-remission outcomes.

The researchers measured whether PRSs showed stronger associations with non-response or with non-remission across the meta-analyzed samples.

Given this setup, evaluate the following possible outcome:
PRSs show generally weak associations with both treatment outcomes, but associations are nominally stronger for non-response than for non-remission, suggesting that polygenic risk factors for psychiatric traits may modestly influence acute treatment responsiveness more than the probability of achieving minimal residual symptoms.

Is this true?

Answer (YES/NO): NO